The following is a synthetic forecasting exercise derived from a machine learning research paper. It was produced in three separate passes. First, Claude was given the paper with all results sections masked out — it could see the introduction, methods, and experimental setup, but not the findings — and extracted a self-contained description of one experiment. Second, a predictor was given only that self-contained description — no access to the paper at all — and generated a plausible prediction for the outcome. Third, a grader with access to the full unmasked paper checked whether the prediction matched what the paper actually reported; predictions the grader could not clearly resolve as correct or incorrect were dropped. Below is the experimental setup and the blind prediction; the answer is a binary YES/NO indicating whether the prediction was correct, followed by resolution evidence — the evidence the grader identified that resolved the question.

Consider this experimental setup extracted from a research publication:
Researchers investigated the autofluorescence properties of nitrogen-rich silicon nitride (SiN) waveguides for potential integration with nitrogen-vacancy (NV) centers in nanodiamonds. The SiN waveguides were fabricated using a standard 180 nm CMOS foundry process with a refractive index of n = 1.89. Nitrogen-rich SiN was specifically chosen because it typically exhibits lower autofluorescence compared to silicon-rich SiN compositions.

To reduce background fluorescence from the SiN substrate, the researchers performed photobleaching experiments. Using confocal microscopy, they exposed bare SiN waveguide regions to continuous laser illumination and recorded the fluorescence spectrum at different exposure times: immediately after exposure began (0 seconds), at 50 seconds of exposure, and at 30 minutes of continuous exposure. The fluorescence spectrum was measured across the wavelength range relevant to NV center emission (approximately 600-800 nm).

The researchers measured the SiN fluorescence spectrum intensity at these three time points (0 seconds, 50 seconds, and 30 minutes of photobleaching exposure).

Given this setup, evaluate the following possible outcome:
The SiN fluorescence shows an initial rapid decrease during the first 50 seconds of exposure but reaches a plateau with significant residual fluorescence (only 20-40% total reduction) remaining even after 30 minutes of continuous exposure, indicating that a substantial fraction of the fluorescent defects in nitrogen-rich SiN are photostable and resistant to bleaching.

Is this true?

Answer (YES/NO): NO